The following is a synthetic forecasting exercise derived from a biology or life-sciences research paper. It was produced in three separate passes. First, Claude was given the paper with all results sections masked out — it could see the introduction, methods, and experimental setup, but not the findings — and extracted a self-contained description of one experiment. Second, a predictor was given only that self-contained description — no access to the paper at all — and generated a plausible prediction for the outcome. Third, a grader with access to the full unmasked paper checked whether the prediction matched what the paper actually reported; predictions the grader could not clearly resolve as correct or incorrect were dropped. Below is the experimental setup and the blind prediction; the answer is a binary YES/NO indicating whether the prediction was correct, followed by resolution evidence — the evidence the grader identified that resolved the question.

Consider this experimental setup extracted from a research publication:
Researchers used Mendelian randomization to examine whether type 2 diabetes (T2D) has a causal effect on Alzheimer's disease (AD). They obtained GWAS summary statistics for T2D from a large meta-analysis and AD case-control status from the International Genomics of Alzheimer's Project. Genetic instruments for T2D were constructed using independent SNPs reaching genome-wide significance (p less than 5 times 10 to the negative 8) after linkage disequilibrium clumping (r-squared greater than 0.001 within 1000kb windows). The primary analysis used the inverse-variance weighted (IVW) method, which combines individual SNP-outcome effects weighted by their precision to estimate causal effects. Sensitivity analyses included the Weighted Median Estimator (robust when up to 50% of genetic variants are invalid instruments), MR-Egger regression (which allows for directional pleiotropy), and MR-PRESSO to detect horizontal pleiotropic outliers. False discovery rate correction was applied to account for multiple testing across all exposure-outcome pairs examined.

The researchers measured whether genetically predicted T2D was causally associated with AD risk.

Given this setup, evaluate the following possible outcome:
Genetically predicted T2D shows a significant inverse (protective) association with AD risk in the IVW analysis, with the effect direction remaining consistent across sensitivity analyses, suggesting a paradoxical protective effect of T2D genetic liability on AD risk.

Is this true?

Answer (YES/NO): NO